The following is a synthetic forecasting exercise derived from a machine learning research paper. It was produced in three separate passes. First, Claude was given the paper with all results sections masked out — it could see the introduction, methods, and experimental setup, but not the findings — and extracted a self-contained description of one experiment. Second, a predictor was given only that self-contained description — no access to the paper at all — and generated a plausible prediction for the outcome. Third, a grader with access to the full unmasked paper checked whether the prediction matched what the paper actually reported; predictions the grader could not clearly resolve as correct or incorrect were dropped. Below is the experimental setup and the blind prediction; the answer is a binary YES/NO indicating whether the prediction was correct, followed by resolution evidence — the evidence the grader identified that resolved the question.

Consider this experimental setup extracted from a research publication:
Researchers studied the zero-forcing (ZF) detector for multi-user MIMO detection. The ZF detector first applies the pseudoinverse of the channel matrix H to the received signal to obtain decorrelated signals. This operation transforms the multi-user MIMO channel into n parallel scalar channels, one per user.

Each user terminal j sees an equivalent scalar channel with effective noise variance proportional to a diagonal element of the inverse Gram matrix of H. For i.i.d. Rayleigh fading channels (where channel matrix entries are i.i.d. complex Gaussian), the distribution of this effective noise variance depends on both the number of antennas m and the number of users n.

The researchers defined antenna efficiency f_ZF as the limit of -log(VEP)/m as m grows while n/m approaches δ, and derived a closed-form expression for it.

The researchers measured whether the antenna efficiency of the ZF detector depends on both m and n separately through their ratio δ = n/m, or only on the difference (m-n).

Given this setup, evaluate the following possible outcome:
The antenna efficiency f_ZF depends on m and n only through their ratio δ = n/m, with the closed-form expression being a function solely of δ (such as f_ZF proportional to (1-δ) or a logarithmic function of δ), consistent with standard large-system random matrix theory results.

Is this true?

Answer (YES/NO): YES